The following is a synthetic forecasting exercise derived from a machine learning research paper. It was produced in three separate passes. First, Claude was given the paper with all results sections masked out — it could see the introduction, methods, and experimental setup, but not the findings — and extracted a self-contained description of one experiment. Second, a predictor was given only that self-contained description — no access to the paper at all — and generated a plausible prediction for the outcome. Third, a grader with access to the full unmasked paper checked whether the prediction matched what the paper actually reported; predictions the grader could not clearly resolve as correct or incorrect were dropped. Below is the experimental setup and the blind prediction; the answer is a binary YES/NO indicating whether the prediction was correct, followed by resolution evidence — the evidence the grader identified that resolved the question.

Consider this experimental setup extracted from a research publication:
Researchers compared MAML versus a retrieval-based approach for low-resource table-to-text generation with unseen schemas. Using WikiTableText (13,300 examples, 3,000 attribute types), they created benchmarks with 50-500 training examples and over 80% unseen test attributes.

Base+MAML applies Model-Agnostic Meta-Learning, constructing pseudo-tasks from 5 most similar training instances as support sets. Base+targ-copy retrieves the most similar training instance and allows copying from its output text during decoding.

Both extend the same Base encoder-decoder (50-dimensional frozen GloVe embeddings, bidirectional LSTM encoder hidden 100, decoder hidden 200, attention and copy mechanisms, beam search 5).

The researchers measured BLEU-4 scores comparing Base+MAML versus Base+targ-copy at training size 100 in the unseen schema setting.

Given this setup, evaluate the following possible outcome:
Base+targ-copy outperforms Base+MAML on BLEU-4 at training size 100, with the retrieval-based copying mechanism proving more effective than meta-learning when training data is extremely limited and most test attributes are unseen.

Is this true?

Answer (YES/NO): YES